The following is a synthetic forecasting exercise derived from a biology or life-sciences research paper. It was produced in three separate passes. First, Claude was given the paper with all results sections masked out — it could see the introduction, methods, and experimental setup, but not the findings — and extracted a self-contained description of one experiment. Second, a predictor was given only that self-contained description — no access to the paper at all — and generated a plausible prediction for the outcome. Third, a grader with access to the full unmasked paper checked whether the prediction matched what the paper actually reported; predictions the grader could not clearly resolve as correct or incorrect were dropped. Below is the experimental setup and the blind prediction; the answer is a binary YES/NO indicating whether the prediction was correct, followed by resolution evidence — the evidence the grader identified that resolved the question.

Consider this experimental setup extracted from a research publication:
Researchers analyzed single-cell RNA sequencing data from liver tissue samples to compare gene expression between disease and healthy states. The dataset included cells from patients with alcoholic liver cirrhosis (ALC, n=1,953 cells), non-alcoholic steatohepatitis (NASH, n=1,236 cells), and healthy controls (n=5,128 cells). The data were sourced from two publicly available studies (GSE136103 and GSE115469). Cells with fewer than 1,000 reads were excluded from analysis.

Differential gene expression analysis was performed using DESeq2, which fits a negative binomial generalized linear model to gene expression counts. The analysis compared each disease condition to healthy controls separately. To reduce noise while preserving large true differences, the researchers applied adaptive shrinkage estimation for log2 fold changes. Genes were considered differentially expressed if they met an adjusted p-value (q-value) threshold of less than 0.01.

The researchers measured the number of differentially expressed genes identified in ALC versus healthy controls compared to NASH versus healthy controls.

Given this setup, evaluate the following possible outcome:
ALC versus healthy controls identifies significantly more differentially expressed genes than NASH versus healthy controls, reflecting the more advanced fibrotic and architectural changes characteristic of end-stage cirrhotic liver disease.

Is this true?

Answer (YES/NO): NO